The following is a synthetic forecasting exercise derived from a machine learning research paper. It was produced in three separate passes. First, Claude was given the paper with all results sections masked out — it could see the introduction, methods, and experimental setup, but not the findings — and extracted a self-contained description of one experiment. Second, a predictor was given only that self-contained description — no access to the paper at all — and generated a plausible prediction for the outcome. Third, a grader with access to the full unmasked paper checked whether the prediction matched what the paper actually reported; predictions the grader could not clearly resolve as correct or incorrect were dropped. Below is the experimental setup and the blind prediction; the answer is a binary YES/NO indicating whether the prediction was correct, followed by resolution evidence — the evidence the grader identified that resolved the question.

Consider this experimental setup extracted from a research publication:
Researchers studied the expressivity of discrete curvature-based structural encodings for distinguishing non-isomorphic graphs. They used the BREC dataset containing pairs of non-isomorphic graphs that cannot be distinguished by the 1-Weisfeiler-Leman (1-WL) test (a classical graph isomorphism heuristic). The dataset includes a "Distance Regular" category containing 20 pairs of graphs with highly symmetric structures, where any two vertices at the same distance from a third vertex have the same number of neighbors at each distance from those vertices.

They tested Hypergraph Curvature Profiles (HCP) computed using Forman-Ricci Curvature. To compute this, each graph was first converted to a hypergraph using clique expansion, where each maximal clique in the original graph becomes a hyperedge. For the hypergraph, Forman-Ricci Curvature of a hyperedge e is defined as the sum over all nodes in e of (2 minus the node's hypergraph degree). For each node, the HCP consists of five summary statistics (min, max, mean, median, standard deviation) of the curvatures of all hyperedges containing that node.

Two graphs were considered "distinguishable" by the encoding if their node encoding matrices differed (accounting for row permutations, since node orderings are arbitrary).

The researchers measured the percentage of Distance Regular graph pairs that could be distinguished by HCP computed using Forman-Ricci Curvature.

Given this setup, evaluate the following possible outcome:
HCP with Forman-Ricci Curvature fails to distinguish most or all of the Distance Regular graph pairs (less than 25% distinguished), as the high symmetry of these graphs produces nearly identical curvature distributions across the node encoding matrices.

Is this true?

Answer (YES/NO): YES